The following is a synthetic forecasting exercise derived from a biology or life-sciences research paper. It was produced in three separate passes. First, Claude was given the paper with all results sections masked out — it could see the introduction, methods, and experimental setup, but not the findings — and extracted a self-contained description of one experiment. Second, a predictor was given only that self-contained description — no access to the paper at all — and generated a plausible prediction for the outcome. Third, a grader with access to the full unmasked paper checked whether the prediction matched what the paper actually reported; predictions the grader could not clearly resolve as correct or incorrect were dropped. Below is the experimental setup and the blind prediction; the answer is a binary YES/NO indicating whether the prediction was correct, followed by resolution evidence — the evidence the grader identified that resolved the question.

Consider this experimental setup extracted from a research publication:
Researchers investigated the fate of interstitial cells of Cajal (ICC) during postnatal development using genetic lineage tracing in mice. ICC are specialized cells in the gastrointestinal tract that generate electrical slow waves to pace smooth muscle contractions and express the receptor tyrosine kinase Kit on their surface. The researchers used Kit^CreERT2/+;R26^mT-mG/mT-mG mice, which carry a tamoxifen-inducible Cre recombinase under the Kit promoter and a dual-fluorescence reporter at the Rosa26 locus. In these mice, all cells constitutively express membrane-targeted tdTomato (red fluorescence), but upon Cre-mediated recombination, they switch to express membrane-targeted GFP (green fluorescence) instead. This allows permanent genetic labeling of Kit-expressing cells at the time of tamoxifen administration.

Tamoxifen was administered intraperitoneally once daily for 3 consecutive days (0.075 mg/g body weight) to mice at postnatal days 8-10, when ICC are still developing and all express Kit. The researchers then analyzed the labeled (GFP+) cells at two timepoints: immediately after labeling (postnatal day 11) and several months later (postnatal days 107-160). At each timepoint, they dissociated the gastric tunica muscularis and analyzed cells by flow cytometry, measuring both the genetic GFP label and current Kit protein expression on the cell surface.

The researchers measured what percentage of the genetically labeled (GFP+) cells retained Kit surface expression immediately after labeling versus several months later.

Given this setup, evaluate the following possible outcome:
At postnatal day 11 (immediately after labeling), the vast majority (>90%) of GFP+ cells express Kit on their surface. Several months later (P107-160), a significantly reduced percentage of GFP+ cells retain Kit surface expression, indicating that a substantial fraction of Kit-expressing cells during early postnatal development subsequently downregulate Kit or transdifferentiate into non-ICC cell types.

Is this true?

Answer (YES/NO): YES